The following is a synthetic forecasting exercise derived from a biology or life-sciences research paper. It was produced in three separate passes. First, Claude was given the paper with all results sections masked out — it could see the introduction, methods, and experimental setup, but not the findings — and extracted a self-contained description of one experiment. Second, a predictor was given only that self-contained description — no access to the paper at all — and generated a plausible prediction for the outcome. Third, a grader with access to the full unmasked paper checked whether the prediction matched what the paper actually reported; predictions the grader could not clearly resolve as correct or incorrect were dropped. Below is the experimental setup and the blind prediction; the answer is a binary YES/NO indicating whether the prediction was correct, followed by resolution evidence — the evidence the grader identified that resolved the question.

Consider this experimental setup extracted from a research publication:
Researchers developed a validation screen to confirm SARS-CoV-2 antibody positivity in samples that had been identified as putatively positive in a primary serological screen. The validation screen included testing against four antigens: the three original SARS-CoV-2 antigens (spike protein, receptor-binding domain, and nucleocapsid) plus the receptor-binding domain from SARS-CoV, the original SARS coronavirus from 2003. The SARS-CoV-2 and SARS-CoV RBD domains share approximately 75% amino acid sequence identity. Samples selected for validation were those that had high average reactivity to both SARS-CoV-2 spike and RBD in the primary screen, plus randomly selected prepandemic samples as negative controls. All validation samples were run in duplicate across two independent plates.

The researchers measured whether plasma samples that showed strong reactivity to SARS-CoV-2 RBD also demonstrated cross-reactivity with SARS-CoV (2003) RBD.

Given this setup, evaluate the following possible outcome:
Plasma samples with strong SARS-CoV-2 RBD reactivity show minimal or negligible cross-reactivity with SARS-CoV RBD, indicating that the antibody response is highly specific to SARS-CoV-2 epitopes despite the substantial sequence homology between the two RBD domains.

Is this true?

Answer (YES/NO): NO